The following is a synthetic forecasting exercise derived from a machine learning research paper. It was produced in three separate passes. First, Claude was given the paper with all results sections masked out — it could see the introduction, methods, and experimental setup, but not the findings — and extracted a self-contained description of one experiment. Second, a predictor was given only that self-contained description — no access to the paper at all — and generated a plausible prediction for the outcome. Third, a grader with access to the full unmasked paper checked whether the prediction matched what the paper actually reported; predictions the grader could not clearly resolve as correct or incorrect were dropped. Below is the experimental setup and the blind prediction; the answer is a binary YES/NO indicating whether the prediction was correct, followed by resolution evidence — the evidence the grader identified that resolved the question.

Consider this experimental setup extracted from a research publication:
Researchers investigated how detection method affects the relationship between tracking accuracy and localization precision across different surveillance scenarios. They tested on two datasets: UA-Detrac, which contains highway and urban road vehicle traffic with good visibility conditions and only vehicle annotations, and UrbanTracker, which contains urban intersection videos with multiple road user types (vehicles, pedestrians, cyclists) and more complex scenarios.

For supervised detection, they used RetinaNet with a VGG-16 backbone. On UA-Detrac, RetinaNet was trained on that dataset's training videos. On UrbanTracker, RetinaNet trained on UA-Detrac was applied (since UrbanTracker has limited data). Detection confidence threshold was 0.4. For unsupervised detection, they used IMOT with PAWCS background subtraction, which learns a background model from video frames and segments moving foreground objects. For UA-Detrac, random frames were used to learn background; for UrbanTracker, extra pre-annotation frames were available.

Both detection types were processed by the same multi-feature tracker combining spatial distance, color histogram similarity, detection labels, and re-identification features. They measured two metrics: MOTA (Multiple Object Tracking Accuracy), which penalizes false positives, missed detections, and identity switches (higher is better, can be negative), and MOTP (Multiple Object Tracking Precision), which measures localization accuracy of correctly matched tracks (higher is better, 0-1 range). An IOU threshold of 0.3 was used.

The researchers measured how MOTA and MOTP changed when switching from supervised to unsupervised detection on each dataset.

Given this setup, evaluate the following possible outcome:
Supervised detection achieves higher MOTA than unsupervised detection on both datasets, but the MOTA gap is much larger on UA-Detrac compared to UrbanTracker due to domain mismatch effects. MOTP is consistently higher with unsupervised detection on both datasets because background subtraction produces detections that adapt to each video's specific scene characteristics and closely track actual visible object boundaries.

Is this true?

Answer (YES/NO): NO